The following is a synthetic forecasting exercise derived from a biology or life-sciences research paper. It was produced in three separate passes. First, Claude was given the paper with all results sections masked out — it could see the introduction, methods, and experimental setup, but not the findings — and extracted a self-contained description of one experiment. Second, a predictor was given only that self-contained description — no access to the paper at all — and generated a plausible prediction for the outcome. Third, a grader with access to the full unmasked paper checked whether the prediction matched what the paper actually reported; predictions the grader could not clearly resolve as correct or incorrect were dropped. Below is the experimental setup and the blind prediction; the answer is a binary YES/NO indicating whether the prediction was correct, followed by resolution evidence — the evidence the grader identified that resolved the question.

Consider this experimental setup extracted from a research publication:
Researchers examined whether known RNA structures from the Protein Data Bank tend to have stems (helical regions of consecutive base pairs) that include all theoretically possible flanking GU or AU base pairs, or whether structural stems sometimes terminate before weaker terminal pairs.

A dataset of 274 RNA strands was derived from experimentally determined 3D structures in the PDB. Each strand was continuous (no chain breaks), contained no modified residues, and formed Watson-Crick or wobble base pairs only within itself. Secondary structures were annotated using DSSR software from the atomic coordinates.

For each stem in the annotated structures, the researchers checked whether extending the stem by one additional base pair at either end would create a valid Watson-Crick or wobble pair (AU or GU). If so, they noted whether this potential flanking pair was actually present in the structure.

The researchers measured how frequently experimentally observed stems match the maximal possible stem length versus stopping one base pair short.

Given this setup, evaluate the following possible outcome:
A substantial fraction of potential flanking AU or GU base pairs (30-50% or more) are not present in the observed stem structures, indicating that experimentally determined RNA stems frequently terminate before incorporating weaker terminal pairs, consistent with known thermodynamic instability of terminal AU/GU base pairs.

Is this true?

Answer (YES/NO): NO